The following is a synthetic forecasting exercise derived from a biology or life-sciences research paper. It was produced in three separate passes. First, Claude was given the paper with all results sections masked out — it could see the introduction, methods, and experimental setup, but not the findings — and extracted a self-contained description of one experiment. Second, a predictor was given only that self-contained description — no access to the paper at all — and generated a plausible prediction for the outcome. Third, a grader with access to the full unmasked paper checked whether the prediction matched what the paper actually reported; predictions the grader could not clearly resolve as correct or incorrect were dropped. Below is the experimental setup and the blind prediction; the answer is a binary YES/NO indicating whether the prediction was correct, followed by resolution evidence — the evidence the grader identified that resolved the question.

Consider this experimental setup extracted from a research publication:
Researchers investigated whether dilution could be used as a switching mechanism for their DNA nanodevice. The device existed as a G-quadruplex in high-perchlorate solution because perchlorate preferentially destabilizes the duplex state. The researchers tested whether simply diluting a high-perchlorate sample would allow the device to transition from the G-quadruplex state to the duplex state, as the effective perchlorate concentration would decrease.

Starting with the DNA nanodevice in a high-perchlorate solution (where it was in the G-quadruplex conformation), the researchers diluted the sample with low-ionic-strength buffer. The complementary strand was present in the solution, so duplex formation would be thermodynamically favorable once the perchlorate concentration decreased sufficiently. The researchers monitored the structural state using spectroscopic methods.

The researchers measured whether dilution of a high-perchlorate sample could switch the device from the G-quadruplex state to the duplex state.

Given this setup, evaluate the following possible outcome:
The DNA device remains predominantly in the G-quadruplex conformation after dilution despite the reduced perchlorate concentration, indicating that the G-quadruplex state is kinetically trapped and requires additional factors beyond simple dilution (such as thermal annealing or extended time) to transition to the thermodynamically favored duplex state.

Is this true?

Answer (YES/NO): NO